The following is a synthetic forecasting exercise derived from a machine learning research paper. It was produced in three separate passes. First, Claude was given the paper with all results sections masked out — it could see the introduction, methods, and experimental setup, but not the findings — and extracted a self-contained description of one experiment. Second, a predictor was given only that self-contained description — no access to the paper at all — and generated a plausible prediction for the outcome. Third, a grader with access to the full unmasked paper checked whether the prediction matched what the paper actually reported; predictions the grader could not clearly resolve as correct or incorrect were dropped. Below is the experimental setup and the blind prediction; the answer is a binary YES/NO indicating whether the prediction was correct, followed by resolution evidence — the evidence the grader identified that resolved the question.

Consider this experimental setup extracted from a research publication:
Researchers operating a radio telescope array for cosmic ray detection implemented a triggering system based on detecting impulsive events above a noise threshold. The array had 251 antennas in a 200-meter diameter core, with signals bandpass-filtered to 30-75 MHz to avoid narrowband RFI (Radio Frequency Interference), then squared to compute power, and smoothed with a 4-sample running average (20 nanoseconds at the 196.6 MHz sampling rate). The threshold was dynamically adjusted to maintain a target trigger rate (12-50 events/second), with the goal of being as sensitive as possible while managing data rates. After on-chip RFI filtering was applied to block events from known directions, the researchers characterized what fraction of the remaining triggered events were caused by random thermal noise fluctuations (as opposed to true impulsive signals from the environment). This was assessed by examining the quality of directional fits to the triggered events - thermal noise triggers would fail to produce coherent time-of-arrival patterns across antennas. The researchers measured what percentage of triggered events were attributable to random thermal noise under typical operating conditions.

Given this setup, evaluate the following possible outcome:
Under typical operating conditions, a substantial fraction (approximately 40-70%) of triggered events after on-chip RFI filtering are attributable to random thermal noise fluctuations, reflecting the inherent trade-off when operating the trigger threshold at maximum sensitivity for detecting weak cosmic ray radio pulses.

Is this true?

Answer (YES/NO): YES